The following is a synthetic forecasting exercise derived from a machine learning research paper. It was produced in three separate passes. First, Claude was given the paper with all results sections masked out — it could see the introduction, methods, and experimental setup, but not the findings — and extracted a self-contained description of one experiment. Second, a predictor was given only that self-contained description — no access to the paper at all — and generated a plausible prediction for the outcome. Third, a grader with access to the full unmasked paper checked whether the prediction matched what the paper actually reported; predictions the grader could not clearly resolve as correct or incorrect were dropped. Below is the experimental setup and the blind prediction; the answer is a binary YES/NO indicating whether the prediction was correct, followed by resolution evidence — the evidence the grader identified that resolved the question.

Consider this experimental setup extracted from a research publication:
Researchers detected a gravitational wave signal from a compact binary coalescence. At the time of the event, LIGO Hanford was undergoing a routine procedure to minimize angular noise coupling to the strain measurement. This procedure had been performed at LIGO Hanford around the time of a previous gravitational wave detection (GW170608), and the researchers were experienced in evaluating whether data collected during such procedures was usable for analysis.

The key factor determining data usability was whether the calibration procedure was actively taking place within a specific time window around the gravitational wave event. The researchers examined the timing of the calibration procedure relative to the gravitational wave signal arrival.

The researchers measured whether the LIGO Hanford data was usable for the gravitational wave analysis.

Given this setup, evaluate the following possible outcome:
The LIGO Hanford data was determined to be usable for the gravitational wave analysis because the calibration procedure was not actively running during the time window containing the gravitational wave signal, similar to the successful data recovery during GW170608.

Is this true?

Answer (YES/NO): YES